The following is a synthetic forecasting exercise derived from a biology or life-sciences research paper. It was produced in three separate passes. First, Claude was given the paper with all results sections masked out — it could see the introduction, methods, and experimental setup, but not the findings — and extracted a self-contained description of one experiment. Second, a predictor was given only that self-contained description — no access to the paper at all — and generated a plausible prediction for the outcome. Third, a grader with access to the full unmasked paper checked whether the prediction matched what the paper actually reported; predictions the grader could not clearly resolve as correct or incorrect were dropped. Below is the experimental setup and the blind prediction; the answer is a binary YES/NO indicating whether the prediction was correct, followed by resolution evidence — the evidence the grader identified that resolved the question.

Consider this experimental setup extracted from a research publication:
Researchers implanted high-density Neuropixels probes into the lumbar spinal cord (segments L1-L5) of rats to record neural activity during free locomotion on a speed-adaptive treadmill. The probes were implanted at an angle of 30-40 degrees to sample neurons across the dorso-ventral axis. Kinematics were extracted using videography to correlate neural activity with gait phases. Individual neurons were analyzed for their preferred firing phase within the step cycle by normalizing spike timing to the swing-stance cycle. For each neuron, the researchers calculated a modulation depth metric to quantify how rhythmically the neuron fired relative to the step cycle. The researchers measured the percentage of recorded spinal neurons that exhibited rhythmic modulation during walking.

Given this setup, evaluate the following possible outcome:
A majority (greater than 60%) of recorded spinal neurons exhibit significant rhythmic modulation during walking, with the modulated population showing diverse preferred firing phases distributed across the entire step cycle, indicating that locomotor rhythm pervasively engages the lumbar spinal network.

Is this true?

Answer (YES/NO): YES